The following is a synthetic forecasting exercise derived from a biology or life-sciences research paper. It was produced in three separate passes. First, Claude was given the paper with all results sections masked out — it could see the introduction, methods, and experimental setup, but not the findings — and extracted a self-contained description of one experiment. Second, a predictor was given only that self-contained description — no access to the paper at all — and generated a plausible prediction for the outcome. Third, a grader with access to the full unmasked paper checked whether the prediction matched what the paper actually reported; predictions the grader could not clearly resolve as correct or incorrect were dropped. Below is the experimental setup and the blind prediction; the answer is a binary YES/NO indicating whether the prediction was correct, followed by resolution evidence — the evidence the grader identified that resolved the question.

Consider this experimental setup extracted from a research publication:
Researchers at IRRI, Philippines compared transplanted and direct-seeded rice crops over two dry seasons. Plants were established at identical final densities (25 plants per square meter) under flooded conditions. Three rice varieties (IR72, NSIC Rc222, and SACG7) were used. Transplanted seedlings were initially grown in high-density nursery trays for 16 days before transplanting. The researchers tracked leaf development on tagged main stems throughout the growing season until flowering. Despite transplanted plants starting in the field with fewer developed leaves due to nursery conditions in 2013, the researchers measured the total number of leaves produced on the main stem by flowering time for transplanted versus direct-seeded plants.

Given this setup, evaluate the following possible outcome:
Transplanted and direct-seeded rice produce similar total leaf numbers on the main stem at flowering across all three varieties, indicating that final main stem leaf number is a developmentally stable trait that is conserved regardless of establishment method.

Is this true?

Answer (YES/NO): NO